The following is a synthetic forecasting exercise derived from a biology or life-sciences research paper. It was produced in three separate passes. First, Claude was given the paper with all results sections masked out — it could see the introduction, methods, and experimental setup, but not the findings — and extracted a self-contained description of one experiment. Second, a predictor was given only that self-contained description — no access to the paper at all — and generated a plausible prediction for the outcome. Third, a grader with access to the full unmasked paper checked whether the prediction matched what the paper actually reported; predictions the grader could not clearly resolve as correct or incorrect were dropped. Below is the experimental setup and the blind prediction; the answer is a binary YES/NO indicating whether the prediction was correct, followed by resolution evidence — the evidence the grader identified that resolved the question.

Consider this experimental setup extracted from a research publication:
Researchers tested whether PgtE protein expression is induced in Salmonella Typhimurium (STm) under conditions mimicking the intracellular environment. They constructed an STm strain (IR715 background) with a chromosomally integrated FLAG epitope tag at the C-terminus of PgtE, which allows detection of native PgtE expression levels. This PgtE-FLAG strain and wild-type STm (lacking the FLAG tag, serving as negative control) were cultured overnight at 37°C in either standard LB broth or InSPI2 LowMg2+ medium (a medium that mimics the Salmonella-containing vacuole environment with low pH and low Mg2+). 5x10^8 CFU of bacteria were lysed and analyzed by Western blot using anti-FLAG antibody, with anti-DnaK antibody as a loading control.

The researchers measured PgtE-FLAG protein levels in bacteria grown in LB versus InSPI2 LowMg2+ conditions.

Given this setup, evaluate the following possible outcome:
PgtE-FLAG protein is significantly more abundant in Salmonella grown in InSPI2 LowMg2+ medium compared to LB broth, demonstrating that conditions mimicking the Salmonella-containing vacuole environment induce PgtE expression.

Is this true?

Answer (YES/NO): YES